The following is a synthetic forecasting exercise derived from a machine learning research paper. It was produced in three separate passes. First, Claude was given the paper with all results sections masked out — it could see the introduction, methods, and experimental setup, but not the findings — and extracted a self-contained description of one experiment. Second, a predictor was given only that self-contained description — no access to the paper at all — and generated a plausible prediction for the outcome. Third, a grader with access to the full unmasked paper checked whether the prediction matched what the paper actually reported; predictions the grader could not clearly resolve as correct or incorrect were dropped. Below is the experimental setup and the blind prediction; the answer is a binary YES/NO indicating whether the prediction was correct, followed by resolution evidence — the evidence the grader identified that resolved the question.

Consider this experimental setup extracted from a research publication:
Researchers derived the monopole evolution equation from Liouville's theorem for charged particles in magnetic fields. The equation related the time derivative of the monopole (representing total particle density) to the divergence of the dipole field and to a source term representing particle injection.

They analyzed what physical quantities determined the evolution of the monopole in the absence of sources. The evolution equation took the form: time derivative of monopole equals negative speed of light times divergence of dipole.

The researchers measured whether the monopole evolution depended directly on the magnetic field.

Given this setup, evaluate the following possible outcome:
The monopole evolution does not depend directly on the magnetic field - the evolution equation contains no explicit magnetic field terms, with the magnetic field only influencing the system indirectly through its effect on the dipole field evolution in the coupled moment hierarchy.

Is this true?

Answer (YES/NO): YES